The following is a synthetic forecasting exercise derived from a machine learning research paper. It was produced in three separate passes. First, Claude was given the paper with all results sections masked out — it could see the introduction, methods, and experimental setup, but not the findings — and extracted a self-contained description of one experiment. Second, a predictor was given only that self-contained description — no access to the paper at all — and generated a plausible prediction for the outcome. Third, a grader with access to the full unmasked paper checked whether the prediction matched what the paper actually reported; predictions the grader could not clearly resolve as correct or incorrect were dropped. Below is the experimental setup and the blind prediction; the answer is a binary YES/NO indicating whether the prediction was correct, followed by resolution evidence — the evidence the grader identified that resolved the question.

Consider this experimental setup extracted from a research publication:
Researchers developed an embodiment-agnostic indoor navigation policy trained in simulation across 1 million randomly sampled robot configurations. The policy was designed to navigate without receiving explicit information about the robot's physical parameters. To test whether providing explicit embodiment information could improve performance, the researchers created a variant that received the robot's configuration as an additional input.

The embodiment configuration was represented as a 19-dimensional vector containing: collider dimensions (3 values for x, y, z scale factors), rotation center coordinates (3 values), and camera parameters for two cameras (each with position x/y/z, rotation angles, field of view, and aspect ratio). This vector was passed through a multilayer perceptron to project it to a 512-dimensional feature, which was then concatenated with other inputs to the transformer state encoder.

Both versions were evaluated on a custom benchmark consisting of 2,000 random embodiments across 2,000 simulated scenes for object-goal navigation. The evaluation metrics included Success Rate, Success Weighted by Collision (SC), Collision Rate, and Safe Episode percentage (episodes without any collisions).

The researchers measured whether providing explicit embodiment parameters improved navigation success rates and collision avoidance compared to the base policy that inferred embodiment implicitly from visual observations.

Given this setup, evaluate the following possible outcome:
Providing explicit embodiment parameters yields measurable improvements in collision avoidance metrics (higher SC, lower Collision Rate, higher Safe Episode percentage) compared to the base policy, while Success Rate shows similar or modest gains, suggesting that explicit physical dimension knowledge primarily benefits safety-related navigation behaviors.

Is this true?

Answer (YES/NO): NO